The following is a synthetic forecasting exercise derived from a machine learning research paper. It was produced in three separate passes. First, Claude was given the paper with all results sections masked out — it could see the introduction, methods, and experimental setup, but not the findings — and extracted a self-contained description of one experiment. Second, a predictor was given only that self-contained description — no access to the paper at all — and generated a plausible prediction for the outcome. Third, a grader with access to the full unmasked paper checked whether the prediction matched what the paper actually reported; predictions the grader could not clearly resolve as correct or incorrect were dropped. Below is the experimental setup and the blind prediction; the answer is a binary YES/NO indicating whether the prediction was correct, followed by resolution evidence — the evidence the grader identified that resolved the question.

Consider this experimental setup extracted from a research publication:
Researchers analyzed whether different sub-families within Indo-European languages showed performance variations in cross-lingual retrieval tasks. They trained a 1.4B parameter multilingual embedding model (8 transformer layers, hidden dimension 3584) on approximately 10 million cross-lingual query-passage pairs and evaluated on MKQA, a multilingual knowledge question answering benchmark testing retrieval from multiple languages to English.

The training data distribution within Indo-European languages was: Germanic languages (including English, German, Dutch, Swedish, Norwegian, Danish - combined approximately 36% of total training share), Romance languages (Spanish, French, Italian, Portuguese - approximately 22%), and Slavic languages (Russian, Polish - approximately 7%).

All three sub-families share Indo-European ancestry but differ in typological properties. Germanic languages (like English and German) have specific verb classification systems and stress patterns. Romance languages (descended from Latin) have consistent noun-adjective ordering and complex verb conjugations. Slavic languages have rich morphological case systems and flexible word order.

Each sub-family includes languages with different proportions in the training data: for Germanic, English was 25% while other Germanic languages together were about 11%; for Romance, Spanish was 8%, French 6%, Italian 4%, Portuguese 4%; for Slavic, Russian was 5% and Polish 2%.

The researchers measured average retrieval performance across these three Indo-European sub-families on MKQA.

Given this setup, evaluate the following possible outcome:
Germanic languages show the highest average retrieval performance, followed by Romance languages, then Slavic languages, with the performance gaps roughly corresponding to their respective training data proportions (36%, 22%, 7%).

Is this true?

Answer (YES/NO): NO